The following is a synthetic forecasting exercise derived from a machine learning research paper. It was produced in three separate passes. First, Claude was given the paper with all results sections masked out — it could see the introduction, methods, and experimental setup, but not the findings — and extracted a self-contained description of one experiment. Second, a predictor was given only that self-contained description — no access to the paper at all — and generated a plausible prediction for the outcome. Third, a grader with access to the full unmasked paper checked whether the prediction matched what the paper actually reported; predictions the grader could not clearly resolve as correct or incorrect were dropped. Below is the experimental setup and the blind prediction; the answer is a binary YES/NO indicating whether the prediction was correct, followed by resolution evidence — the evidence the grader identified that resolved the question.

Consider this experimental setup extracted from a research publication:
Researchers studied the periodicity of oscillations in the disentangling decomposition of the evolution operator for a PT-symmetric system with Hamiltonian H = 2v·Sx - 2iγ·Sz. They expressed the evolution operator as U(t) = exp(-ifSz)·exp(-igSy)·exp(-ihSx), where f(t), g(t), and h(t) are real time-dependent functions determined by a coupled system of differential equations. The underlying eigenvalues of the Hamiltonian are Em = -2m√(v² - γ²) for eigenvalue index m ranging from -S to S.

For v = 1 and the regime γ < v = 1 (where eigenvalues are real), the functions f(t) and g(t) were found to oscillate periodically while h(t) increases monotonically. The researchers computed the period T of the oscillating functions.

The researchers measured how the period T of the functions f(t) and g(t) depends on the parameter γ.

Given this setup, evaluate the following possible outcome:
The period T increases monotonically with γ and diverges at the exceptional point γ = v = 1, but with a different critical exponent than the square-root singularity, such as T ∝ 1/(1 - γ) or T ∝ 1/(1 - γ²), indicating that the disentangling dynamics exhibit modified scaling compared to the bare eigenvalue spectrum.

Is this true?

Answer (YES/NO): NO